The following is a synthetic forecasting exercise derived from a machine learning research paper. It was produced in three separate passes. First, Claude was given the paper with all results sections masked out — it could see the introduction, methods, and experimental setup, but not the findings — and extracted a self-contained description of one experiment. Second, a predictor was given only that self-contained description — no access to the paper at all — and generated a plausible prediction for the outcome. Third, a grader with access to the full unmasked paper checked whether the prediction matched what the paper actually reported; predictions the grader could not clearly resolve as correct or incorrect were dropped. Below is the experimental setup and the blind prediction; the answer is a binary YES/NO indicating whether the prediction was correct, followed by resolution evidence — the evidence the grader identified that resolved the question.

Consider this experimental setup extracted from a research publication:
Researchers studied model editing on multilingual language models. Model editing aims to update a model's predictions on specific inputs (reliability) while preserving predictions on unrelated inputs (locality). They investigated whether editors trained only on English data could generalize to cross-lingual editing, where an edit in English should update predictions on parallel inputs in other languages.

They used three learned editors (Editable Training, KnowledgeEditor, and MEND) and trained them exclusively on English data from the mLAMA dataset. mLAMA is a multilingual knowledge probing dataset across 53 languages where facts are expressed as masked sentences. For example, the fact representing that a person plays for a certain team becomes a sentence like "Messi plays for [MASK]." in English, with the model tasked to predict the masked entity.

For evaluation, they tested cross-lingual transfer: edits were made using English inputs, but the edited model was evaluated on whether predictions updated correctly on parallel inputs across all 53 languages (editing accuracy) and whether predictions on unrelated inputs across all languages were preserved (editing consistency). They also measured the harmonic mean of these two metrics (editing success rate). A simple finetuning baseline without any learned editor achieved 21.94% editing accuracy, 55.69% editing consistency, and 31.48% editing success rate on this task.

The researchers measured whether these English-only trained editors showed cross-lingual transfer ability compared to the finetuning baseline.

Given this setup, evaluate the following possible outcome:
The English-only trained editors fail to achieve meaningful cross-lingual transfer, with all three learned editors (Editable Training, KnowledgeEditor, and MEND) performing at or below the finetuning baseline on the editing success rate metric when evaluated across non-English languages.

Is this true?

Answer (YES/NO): NO